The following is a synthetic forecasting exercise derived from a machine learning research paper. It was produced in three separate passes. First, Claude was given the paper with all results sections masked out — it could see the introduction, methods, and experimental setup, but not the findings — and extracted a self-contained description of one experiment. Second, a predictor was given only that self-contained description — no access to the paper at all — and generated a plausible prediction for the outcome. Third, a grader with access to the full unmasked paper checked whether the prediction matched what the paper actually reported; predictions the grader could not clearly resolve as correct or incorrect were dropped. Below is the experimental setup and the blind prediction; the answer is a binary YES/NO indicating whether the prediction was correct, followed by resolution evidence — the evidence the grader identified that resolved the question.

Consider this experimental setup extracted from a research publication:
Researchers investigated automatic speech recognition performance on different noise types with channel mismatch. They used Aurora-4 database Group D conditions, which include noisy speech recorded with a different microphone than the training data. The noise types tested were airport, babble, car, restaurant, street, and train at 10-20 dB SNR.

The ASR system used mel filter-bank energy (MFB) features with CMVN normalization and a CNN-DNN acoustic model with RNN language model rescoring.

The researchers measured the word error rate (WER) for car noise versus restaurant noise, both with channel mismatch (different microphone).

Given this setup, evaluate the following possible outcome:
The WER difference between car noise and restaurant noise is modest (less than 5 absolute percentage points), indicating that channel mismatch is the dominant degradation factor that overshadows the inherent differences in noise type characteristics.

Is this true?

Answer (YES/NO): NO